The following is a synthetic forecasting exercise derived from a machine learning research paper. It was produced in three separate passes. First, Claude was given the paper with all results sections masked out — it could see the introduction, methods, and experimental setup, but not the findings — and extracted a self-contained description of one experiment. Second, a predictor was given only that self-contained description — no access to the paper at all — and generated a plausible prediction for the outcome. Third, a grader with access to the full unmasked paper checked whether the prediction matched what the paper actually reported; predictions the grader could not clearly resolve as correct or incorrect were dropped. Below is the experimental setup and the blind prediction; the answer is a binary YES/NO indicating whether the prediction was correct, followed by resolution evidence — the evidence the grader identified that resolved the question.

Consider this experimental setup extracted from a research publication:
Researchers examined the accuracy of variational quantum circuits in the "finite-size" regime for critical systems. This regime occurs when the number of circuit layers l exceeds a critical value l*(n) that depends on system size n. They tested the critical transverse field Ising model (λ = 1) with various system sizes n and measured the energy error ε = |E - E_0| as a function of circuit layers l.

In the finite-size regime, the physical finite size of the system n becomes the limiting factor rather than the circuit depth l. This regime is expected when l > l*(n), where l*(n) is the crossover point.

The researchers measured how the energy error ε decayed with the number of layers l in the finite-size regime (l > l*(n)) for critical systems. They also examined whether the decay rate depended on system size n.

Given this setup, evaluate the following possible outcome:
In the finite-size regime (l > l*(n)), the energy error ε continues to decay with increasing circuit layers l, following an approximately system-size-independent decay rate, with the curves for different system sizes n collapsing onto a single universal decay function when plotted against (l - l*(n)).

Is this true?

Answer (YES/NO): NO